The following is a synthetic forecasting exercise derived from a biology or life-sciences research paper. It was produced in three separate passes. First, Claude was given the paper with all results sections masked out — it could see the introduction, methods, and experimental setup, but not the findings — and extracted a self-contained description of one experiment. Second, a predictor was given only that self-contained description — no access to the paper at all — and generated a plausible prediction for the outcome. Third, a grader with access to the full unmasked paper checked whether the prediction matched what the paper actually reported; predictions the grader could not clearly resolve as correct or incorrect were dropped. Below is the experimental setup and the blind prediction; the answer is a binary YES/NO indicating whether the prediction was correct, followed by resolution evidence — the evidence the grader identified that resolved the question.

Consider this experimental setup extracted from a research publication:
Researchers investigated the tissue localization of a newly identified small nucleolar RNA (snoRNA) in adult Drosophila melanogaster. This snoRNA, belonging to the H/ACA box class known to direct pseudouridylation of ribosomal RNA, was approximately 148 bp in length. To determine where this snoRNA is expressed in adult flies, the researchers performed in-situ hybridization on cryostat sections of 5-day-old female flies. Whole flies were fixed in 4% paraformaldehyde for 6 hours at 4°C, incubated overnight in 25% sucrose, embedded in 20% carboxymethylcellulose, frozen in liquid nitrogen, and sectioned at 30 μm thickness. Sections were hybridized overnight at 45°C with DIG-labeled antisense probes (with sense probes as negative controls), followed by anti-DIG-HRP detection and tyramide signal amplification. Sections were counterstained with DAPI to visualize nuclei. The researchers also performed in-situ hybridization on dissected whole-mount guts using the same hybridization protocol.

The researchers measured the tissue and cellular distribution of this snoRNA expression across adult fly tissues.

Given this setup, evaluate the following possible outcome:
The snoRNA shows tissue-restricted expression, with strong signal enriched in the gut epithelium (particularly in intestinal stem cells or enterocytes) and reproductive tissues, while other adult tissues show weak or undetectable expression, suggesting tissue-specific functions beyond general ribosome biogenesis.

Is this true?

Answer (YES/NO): YES